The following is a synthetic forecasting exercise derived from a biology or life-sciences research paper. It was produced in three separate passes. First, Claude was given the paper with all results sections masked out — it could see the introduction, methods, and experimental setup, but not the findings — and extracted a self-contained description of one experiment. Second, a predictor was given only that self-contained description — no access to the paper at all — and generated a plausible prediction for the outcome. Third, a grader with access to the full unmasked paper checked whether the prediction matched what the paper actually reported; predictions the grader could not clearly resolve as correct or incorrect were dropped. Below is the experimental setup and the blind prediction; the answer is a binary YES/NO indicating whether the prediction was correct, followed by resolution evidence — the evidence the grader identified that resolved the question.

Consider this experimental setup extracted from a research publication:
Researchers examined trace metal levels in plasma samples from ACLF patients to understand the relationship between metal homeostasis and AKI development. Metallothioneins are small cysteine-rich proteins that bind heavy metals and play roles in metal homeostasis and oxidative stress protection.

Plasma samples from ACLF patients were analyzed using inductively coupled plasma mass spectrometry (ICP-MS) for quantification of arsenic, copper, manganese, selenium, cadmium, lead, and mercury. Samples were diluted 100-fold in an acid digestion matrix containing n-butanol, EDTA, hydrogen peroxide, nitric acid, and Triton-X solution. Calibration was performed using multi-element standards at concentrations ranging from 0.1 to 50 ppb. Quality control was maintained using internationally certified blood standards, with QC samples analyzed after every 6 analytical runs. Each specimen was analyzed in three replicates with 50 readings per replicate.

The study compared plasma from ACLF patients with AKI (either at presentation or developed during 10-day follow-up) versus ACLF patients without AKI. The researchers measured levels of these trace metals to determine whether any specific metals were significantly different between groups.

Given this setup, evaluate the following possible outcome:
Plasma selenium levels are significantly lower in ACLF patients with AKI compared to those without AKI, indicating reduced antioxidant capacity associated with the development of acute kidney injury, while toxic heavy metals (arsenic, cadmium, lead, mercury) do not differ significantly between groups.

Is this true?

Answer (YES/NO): NO